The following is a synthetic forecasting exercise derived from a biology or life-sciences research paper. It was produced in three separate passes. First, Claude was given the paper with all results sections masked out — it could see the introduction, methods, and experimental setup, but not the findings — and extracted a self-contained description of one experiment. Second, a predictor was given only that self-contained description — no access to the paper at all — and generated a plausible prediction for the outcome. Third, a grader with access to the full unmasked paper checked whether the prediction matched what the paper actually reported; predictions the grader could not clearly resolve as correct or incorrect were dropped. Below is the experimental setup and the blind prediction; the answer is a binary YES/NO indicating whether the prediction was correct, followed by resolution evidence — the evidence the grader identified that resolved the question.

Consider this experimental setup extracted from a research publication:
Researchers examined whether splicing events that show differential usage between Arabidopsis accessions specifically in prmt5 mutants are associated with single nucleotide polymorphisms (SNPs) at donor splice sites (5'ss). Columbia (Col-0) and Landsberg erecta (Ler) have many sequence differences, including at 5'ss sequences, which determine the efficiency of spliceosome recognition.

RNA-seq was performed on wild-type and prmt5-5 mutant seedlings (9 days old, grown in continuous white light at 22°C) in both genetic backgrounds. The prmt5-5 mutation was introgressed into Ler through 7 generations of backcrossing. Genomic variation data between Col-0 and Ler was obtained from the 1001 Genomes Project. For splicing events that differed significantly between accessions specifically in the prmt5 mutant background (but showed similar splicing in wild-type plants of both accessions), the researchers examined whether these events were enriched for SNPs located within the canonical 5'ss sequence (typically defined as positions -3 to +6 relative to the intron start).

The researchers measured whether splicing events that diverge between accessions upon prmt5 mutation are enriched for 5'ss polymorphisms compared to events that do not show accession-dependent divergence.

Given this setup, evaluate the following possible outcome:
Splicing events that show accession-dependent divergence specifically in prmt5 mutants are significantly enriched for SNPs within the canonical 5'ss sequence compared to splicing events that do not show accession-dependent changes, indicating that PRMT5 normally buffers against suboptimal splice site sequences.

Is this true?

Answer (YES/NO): YES